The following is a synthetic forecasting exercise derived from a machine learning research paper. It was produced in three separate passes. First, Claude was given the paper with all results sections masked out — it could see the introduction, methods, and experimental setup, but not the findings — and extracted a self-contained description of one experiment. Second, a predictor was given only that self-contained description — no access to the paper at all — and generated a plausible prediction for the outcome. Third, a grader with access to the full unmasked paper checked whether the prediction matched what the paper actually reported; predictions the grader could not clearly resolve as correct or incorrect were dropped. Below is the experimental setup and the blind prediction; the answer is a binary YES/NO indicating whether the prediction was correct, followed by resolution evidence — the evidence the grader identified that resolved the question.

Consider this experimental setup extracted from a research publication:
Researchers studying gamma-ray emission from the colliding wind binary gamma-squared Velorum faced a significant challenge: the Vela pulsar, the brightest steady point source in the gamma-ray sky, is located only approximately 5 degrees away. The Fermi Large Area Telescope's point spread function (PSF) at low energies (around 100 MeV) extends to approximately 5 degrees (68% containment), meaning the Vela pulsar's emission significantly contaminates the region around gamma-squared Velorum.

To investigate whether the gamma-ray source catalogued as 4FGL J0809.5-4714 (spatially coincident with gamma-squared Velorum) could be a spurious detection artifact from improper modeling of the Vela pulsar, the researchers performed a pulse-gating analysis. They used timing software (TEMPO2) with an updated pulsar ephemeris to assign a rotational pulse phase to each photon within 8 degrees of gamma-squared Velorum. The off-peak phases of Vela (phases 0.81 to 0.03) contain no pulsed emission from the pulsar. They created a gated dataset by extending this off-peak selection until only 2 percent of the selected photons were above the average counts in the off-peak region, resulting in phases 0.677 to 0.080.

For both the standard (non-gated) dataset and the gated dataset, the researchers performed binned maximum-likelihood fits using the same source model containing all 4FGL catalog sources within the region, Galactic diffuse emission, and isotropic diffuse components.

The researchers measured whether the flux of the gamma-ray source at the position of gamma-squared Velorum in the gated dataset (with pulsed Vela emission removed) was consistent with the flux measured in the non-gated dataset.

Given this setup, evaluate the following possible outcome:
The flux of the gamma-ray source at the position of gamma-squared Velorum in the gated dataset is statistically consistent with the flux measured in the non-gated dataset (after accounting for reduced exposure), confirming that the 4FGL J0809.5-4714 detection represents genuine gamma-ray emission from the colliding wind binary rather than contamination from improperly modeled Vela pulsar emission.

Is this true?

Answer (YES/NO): YES